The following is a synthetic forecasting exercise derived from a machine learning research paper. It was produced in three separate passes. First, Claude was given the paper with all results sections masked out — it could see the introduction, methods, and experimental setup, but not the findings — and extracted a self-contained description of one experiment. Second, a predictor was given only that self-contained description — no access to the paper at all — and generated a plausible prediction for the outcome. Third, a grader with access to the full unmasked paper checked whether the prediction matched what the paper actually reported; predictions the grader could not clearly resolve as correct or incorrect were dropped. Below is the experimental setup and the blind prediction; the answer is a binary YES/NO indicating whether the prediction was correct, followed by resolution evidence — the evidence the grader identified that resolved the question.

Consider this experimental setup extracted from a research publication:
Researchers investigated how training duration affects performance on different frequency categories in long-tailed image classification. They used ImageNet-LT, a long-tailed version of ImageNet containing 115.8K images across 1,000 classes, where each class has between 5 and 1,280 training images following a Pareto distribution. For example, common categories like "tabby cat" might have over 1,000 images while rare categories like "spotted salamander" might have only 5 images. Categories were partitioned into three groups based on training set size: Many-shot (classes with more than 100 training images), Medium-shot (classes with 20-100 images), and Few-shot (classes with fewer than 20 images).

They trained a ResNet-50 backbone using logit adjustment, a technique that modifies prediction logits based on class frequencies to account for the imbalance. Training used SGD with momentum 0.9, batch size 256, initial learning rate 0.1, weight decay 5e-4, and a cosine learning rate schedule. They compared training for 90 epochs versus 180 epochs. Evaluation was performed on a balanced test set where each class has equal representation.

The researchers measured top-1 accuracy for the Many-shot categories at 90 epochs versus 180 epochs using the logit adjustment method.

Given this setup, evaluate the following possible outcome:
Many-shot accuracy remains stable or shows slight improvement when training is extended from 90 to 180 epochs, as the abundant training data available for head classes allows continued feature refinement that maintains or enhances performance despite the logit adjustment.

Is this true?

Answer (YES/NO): YES